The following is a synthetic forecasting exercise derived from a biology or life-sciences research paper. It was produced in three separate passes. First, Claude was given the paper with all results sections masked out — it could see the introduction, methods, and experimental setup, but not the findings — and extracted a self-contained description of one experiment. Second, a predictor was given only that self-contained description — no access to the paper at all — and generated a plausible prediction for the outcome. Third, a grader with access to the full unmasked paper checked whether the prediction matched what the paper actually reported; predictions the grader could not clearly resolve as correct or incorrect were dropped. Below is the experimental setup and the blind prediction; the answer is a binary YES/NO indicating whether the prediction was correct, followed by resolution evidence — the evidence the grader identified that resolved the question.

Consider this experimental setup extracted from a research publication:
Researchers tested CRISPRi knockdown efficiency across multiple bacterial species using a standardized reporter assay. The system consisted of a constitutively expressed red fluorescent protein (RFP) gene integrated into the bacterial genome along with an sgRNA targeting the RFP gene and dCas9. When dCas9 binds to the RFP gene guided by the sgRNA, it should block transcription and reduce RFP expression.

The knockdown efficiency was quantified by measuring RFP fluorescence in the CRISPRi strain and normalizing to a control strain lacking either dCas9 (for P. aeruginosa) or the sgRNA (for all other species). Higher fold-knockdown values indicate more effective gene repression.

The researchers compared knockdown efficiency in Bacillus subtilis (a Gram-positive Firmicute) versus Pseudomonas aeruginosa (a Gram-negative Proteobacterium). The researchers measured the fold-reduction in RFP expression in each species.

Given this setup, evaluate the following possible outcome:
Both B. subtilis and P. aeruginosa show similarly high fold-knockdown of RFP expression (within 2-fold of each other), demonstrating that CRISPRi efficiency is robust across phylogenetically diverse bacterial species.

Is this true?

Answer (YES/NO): NO